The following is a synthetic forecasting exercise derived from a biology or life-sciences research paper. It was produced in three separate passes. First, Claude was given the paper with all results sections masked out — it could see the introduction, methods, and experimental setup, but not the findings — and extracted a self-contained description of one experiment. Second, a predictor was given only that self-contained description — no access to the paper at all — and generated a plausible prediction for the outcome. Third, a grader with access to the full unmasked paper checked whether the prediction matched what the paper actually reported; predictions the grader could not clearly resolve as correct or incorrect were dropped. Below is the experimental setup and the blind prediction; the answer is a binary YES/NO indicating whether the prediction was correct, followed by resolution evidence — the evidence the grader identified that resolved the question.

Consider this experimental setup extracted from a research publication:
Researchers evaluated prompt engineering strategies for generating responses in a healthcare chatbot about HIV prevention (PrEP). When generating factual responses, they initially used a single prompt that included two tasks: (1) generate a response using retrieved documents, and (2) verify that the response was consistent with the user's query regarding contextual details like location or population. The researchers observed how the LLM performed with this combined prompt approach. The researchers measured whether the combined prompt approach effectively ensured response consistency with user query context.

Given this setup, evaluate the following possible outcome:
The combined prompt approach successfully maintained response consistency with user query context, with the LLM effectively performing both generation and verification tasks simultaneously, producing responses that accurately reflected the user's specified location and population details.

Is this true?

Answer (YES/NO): NO